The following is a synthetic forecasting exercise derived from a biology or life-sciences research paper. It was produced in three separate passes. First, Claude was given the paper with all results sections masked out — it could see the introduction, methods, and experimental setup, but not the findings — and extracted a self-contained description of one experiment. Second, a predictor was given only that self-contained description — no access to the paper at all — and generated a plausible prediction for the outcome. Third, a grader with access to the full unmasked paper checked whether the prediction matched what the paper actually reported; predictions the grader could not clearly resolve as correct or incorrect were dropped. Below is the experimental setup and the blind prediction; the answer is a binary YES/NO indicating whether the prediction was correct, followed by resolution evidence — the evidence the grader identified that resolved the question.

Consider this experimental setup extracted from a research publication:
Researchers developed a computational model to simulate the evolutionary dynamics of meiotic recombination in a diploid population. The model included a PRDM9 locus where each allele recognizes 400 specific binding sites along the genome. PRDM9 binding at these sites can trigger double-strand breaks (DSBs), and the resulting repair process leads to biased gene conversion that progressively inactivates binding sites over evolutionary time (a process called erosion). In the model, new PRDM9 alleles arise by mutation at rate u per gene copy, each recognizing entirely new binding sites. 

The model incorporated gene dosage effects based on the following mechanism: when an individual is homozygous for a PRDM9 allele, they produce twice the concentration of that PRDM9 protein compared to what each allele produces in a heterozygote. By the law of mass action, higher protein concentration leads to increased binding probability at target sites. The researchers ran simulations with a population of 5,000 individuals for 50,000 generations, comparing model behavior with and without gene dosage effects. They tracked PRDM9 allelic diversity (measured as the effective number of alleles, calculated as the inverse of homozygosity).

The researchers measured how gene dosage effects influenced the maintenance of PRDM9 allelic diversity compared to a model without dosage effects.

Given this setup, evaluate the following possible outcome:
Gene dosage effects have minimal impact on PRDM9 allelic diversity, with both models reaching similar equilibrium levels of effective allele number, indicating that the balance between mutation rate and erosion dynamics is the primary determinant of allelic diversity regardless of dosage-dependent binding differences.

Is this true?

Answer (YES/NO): NO